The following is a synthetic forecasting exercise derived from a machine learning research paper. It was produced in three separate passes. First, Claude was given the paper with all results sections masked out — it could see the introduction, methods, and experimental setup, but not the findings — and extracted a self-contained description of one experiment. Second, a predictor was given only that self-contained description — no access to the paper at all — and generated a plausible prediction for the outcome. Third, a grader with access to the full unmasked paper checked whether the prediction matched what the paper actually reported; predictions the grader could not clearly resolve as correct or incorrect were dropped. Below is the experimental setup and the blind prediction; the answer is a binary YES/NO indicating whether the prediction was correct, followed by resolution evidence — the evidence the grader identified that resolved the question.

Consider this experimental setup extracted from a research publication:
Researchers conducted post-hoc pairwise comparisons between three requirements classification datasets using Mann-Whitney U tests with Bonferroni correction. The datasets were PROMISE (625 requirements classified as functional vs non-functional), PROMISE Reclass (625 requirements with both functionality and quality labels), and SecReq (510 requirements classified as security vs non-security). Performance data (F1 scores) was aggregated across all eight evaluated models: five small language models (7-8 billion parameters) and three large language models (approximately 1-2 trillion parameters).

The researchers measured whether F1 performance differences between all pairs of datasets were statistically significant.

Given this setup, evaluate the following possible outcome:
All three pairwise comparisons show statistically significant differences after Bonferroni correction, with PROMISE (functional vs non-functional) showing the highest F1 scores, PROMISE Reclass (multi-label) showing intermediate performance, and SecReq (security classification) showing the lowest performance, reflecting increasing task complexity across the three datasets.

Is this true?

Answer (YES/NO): NO